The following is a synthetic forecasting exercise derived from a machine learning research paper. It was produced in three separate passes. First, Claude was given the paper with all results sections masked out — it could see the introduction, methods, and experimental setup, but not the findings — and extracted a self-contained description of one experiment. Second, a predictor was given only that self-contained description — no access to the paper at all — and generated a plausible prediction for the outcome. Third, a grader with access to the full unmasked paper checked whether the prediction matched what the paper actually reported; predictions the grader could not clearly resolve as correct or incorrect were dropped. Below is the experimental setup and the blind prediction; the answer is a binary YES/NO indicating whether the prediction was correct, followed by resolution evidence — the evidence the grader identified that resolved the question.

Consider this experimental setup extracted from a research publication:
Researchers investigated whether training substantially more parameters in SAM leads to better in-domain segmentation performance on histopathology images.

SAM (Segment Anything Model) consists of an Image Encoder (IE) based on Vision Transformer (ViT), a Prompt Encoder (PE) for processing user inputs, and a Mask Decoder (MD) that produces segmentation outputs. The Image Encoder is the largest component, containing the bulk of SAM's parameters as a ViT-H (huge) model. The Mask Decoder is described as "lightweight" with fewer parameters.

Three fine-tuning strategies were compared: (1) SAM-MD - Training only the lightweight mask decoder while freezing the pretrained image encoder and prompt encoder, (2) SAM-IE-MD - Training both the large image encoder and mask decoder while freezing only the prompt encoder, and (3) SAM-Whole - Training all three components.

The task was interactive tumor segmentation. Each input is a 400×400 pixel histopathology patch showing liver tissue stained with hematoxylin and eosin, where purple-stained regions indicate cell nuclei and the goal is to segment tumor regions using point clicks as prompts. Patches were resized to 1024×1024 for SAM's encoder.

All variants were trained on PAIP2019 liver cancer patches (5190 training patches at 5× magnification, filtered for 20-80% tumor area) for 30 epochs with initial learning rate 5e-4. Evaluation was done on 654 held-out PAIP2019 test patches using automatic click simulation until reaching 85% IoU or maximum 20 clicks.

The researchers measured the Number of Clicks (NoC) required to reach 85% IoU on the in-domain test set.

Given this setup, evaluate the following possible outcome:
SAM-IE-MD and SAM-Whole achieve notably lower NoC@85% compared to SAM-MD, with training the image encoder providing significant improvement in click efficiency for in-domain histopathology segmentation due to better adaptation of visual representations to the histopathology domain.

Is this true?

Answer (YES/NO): YES